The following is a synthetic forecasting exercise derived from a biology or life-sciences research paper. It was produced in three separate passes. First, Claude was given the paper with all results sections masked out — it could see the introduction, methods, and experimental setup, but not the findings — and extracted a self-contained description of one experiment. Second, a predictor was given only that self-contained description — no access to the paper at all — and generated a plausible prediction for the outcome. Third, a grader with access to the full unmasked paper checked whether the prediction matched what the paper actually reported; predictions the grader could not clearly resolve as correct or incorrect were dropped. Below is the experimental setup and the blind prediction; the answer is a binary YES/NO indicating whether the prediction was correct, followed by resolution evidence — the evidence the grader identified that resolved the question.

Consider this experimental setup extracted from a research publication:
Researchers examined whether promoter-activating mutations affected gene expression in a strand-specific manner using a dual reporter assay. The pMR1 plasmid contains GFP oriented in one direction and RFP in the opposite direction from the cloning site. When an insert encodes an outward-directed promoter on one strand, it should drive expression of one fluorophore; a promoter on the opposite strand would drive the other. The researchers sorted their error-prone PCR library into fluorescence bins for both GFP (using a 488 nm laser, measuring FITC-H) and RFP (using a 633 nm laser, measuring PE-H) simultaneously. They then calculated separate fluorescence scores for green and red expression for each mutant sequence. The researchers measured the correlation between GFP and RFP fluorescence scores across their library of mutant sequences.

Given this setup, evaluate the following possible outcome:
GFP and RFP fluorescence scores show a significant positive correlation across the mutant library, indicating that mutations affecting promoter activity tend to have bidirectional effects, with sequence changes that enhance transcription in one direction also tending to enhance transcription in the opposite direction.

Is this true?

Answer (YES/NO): NO